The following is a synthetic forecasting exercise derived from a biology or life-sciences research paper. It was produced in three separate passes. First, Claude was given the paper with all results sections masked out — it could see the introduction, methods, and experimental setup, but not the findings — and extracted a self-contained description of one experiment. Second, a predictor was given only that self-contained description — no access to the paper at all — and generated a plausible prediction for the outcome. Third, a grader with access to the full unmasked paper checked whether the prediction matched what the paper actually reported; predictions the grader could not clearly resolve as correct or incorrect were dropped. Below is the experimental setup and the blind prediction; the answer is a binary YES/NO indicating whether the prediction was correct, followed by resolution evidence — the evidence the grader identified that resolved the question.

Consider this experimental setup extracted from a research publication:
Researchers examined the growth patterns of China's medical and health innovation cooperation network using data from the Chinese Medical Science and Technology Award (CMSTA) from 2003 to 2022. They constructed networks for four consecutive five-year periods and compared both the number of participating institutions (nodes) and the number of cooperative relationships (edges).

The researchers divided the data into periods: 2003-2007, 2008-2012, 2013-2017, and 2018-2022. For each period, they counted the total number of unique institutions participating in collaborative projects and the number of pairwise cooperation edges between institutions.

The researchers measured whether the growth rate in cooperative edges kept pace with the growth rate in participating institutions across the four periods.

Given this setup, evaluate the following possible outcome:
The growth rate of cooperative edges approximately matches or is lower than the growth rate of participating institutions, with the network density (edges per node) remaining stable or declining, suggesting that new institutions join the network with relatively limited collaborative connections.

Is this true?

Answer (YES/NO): YES